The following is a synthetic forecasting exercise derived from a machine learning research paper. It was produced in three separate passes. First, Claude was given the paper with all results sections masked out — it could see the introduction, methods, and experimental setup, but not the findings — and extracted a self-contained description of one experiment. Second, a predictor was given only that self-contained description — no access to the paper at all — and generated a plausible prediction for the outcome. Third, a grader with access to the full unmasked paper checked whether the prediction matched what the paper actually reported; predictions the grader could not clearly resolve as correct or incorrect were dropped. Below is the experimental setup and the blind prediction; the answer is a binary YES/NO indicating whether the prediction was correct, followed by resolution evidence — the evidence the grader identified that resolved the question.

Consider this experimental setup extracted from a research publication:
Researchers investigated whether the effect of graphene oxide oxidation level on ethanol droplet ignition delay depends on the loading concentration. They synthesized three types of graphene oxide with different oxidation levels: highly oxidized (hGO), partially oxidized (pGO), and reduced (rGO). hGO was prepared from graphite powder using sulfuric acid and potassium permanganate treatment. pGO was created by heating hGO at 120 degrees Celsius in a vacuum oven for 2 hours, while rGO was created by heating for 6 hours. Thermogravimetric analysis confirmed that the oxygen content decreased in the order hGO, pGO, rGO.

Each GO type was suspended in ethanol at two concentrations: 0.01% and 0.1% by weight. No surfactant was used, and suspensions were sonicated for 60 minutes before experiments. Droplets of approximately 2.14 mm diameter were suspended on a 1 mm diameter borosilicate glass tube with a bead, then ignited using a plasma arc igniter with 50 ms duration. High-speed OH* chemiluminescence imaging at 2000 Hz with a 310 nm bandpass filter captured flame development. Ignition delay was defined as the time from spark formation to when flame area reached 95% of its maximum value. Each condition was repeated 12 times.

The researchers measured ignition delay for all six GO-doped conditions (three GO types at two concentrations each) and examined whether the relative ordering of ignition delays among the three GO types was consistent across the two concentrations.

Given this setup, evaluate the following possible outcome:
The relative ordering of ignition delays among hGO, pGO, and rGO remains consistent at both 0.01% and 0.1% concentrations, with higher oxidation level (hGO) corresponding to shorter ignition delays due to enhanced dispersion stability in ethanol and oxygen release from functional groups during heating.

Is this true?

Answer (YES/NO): NO